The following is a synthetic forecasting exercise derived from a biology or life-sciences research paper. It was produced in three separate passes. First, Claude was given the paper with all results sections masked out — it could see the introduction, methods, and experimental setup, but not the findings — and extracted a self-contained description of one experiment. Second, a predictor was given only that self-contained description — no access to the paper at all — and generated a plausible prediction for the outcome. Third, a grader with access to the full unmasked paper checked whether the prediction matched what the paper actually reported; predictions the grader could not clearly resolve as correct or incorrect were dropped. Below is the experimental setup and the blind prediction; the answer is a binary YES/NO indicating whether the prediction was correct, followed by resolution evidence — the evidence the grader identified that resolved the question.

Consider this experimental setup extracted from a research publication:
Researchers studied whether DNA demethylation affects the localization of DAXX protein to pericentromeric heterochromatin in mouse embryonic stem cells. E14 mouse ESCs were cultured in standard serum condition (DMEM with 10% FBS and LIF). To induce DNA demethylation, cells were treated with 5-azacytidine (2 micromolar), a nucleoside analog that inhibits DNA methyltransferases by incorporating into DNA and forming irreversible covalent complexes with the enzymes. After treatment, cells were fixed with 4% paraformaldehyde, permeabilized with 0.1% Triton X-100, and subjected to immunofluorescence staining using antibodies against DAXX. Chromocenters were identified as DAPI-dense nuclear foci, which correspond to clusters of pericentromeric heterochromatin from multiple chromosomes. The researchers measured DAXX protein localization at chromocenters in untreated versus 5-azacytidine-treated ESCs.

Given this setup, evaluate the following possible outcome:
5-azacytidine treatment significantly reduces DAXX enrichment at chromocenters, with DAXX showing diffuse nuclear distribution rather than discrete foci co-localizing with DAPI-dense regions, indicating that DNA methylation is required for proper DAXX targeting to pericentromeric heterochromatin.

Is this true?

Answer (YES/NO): NO